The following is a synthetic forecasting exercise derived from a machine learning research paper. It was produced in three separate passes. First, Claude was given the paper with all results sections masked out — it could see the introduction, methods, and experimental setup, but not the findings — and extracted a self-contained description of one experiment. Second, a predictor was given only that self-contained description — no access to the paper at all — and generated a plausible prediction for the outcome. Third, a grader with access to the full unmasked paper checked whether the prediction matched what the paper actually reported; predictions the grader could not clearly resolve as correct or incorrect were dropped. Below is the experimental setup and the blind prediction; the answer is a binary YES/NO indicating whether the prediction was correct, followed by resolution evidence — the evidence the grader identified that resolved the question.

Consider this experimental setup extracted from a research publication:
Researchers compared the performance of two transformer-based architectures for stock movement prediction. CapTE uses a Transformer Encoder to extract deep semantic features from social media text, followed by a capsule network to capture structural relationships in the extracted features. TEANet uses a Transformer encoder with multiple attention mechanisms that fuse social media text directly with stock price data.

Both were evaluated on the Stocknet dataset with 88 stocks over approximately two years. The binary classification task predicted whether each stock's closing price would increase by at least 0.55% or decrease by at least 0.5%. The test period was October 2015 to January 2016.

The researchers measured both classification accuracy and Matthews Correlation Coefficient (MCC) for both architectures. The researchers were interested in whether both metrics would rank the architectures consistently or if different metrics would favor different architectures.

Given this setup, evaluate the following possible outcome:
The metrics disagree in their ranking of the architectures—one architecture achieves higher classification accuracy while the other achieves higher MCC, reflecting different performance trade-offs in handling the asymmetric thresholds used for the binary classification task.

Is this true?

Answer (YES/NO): NO